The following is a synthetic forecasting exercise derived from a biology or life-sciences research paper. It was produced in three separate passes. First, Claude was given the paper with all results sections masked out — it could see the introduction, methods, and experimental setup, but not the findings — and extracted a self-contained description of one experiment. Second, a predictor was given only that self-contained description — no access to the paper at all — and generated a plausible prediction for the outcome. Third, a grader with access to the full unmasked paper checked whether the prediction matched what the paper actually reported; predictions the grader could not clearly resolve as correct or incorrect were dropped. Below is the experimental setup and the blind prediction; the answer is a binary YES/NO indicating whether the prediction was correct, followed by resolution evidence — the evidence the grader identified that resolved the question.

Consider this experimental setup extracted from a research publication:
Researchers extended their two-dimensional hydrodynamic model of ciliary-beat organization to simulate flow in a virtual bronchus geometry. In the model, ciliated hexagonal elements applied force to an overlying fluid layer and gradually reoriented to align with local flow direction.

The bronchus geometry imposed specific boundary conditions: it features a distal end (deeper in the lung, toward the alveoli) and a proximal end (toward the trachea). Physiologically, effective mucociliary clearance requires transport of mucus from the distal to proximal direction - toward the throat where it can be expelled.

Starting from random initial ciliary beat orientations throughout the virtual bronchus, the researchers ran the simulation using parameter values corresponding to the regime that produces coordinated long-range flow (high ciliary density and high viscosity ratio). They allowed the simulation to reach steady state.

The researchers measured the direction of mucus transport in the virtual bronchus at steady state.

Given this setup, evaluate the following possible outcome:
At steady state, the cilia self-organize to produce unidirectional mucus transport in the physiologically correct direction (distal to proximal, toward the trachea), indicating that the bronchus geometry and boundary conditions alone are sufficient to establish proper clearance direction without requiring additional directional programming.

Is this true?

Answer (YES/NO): NO